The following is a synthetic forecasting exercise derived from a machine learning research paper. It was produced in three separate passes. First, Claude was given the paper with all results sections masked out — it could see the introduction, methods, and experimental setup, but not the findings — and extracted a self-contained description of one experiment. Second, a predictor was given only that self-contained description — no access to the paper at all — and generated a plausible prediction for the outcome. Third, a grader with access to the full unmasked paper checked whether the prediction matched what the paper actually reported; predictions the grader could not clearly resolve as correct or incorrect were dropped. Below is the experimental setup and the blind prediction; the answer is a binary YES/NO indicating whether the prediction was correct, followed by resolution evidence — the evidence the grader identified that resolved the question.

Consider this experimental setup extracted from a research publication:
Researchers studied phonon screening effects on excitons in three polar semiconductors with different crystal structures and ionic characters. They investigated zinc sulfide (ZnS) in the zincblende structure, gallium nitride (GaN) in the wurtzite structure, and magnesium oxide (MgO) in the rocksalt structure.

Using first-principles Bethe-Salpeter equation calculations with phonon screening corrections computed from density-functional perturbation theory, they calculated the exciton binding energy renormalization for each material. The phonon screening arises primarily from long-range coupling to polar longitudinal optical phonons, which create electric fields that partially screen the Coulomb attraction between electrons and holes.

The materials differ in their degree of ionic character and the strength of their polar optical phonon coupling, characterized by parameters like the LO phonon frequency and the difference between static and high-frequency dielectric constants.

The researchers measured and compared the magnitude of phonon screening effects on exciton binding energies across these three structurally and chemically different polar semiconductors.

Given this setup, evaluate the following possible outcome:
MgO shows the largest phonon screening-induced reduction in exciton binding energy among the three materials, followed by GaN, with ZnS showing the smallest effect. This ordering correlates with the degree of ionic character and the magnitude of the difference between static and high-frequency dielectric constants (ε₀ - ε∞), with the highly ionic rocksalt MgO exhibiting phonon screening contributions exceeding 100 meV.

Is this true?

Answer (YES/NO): NO